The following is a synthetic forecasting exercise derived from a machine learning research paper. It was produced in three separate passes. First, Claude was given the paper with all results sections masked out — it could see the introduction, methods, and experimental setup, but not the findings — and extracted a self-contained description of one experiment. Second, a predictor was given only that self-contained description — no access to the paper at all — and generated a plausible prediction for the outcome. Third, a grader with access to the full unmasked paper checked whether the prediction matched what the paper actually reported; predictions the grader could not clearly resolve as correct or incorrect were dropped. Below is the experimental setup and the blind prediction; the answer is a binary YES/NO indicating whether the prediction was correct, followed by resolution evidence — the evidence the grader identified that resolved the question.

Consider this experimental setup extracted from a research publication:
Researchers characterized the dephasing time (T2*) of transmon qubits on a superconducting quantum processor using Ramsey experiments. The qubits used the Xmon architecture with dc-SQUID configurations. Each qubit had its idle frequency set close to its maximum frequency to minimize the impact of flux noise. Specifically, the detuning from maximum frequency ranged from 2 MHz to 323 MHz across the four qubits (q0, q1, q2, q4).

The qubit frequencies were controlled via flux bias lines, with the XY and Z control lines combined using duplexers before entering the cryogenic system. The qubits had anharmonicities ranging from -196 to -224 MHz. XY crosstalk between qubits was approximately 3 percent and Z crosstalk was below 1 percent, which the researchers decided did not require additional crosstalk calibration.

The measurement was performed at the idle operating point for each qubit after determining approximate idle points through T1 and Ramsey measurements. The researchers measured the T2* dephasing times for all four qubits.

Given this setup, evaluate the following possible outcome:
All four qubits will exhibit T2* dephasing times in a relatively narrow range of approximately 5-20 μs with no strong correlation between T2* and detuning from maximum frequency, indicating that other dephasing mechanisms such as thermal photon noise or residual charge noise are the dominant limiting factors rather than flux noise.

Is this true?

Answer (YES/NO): NO